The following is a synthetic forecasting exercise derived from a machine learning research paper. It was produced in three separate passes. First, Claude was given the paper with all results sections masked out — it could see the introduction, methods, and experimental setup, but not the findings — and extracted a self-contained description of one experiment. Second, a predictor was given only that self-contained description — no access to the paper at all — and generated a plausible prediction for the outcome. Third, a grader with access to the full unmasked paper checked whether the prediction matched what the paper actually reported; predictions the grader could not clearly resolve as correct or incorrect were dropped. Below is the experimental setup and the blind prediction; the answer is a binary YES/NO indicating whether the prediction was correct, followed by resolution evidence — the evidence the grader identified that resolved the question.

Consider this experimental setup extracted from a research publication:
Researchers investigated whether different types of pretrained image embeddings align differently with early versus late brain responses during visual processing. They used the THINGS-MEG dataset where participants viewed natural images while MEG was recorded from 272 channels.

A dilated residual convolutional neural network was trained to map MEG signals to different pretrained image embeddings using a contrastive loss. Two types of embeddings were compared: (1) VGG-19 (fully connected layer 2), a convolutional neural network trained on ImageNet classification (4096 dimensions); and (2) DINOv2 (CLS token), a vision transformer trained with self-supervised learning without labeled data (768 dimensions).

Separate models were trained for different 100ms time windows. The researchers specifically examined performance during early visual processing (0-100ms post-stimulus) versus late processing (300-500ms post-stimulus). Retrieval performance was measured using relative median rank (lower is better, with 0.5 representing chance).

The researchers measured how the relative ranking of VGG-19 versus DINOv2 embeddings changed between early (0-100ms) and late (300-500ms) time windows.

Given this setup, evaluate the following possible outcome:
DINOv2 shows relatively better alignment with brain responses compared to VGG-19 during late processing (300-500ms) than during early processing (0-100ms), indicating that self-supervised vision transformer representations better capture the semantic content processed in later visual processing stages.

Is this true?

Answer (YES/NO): YES